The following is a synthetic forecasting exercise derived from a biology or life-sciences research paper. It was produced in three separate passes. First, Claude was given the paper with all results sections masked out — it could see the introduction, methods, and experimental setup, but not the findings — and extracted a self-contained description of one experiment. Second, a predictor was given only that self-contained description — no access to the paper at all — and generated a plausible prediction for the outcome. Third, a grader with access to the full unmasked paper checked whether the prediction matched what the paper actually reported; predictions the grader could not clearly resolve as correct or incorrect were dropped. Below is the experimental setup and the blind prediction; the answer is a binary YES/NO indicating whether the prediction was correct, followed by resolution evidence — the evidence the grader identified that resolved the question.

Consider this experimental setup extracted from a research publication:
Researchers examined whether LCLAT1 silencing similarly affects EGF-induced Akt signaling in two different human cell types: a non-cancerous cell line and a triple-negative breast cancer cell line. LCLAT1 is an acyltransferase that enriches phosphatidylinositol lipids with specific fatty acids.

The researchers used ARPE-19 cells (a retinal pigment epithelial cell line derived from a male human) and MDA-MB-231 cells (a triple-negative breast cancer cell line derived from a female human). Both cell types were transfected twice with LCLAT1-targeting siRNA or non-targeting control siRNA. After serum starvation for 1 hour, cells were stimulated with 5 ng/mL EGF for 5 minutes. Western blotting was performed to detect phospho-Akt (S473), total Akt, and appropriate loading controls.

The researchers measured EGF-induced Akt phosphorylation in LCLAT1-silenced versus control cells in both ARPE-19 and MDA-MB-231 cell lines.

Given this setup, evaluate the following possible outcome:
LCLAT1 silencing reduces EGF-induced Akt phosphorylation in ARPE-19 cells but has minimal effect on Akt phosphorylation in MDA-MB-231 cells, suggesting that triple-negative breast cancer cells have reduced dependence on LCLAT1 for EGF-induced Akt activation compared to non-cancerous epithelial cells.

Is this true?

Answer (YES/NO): NO